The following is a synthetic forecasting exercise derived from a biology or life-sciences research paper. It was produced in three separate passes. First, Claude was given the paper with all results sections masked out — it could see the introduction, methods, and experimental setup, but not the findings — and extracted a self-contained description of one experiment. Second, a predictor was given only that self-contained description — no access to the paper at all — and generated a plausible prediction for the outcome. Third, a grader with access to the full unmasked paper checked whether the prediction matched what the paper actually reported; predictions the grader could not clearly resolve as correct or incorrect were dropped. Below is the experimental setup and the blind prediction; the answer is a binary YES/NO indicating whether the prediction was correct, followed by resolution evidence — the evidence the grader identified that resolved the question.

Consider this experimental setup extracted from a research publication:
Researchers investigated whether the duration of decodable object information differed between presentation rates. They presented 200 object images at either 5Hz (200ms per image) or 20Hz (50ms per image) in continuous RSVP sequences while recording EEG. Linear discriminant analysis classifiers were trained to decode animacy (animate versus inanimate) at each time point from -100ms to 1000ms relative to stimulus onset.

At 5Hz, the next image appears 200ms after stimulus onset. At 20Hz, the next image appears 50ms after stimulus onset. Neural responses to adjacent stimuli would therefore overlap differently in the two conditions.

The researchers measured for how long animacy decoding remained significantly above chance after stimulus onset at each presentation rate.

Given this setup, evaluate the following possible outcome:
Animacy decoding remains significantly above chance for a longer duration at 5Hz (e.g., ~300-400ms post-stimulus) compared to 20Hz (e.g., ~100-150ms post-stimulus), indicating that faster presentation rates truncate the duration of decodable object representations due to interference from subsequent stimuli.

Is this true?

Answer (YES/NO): NO